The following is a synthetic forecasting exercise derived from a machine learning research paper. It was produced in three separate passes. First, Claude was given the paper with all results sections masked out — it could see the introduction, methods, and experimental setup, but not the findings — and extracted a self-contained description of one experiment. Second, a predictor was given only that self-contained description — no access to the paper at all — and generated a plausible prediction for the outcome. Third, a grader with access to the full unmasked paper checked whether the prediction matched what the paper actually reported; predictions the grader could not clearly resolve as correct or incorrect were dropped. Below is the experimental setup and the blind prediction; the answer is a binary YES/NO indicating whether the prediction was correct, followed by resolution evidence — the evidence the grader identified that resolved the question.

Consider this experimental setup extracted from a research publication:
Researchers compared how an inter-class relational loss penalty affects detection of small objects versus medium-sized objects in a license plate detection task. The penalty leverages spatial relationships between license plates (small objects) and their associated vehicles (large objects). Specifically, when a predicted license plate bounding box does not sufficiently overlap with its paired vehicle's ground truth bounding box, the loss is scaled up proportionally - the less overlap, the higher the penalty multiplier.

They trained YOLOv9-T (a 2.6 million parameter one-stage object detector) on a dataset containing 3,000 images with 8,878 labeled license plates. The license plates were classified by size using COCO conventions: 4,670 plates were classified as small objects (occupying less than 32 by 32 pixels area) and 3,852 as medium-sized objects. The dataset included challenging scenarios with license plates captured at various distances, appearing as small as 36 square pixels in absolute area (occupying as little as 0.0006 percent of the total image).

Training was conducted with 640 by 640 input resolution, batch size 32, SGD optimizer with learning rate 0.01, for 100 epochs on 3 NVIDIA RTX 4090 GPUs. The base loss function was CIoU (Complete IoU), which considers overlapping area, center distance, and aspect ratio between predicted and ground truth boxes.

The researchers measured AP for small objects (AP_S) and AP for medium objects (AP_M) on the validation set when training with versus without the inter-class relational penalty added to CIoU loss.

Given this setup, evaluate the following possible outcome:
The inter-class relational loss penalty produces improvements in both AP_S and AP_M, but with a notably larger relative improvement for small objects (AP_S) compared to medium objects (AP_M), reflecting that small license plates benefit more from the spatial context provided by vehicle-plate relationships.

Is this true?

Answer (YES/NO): YES